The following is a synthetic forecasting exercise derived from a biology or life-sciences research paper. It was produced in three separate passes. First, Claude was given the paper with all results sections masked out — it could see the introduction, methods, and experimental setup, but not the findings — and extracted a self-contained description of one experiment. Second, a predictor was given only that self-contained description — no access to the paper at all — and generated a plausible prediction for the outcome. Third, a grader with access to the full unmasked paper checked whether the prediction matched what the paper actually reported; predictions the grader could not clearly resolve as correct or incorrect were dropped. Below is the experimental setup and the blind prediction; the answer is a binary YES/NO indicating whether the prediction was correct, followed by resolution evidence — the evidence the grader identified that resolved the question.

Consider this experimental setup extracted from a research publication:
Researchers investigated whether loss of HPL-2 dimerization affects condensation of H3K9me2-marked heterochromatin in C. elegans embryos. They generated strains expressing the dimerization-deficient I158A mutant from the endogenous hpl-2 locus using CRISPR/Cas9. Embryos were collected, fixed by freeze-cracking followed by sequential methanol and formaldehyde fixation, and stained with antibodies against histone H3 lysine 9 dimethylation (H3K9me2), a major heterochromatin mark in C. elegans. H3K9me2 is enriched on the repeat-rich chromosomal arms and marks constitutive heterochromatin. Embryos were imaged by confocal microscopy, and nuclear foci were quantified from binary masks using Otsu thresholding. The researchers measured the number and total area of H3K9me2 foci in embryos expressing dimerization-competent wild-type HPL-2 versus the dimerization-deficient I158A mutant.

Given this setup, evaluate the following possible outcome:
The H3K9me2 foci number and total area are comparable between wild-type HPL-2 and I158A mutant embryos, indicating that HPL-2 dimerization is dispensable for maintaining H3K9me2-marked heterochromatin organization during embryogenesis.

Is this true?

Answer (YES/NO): NO